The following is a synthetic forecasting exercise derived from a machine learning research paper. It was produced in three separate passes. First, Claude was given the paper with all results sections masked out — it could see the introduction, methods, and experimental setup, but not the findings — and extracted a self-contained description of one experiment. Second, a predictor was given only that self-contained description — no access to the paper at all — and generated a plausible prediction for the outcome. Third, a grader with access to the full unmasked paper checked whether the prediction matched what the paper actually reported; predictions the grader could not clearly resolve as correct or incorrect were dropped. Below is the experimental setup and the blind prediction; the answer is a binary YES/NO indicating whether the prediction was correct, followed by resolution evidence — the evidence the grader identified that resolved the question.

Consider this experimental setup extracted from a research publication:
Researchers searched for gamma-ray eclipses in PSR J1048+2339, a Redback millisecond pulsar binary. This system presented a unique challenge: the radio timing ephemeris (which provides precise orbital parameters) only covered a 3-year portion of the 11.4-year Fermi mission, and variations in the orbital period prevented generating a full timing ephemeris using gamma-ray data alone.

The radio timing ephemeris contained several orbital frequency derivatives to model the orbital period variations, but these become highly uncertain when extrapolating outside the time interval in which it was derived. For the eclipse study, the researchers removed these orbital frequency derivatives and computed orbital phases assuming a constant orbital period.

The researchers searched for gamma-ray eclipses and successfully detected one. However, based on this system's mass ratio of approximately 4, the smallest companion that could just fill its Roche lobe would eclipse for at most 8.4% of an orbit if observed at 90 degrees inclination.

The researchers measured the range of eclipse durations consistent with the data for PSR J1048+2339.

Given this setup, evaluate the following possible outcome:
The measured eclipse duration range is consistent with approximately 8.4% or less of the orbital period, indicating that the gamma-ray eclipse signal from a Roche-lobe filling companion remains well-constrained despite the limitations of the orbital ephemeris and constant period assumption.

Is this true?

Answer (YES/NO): NO